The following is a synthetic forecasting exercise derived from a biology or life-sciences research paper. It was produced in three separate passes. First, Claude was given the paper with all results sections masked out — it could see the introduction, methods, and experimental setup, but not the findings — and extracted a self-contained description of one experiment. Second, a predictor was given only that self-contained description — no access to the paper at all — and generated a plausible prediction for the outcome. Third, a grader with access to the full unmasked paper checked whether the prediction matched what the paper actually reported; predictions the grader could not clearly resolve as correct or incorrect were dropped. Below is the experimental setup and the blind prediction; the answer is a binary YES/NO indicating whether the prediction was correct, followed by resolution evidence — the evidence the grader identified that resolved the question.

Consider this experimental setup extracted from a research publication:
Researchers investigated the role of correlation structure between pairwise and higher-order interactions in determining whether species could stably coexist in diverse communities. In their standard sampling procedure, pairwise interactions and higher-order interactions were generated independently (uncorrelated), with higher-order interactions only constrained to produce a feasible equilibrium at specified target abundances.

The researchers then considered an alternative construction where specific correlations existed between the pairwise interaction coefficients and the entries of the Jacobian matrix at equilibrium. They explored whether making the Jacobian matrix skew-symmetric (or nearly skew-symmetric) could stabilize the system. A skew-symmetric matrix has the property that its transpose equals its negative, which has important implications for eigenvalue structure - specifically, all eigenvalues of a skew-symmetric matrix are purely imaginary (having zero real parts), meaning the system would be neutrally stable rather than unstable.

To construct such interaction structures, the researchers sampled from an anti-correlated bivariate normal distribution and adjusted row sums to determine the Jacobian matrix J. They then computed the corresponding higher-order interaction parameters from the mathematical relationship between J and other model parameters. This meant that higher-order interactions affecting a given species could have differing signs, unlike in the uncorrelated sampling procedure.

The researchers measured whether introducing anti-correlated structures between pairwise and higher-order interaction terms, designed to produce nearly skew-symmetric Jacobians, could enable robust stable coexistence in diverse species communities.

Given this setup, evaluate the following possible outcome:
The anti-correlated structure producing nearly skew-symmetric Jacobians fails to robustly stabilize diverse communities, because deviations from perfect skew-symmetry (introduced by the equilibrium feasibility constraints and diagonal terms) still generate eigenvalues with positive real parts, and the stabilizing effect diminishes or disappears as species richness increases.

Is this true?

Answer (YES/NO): NO